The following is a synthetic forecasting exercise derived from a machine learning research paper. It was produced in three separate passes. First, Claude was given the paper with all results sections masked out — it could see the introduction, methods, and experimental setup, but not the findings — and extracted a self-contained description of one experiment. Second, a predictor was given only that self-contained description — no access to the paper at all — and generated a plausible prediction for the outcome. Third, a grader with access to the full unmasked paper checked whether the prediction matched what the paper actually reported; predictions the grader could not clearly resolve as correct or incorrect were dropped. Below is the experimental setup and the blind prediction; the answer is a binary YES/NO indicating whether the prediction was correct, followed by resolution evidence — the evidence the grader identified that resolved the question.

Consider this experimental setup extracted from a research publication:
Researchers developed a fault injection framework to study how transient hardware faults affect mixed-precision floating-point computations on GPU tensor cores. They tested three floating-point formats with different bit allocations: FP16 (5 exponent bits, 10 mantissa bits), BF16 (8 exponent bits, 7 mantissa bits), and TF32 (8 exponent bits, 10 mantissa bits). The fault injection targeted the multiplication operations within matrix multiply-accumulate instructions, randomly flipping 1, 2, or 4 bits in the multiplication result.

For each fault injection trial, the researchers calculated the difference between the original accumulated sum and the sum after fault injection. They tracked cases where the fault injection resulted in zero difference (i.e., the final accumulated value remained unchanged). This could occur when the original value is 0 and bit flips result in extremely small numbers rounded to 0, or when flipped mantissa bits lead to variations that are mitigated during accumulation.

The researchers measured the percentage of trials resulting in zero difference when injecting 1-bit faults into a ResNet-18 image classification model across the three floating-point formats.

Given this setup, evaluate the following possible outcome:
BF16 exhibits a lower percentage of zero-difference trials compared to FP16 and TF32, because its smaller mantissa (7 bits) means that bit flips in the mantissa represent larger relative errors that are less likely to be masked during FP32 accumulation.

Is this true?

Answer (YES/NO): NO